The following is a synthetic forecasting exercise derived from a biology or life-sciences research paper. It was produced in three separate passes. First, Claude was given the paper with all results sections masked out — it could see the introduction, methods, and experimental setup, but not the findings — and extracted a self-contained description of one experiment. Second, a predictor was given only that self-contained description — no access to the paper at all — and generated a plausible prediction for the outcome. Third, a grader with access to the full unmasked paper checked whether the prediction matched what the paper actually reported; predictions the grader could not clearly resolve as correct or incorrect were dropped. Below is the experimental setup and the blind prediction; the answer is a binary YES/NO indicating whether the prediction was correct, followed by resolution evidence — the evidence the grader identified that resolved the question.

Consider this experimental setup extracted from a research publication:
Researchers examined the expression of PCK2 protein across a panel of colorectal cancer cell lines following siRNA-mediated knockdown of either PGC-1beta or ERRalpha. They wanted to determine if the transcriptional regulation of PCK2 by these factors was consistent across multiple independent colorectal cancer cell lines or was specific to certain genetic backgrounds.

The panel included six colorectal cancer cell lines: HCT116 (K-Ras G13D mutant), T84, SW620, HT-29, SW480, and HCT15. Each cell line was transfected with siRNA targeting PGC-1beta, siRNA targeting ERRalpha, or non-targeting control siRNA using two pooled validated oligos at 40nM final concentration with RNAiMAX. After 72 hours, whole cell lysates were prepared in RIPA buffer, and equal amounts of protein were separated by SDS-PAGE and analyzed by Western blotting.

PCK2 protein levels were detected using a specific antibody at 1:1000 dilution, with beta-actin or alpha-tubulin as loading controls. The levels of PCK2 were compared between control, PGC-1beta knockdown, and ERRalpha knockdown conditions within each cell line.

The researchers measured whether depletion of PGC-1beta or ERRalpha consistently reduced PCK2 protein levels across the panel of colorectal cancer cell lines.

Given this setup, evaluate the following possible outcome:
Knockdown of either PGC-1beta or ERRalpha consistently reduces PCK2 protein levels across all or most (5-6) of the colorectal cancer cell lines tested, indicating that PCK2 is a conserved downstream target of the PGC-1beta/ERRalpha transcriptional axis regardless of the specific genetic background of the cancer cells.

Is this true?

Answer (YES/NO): NO